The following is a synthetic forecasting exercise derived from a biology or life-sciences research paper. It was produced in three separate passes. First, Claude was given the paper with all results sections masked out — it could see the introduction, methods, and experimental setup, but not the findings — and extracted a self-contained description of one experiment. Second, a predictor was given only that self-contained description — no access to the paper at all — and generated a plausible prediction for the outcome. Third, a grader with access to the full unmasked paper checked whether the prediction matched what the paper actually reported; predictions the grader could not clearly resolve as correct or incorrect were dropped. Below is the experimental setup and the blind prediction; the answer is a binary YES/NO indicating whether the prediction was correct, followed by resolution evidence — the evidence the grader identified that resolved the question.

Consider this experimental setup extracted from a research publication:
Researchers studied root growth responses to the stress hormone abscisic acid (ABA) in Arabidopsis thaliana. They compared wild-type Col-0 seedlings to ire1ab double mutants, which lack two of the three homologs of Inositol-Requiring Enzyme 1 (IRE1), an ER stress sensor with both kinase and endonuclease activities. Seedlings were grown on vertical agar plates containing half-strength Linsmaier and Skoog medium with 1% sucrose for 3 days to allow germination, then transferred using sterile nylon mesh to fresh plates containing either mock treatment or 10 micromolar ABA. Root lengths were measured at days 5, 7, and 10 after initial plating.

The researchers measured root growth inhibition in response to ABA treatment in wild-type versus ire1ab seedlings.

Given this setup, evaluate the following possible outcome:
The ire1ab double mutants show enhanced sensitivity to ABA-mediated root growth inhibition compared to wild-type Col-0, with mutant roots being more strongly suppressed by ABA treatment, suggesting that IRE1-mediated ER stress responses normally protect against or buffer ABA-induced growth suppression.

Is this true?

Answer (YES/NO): NO